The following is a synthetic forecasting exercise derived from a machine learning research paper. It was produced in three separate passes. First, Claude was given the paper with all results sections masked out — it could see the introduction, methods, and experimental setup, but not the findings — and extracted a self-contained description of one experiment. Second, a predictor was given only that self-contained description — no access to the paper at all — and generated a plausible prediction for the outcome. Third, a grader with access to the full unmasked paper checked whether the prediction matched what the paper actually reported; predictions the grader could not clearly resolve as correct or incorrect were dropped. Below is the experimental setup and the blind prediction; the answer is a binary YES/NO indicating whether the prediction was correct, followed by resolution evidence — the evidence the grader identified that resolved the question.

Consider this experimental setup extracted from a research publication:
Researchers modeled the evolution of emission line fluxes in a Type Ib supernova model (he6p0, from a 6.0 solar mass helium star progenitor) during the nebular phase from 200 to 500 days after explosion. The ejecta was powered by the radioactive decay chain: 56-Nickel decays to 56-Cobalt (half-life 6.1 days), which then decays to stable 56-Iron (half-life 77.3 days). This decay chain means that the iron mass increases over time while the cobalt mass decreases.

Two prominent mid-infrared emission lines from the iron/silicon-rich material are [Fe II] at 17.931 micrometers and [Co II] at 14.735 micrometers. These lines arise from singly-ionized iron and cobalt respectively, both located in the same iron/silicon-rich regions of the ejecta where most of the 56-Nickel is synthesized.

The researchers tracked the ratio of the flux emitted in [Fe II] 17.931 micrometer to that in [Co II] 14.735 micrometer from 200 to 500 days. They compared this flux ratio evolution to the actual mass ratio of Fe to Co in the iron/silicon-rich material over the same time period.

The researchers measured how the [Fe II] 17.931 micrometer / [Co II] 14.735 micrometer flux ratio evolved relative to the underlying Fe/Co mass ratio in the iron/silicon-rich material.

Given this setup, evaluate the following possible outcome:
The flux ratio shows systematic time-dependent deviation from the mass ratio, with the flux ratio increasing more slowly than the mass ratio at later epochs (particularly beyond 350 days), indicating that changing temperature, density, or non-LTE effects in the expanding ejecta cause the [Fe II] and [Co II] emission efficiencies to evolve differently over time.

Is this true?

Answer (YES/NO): NO